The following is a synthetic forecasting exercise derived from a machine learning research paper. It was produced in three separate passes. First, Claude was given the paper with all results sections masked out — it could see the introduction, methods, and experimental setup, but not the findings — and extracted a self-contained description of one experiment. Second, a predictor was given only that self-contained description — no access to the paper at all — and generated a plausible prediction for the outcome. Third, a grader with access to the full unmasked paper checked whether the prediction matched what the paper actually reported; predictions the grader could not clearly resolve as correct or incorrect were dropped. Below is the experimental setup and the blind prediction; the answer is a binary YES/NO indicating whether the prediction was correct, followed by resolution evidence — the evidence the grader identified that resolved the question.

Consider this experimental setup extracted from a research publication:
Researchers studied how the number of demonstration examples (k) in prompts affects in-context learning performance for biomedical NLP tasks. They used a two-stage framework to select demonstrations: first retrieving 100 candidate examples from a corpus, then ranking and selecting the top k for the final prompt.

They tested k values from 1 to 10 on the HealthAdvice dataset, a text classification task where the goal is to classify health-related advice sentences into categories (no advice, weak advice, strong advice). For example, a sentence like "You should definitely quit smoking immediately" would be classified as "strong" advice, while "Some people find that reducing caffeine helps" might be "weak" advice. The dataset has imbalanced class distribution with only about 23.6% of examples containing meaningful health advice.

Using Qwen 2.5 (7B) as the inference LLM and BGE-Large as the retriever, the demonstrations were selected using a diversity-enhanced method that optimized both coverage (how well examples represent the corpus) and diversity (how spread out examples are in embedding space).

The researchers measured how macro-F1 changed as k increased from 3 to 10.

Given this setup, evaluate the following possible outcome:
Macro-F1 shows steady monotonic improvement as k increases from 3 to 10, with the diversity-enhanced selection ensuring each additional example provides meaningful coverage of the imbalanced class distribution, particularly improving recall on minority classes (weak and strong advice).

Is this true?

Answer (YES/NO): NO